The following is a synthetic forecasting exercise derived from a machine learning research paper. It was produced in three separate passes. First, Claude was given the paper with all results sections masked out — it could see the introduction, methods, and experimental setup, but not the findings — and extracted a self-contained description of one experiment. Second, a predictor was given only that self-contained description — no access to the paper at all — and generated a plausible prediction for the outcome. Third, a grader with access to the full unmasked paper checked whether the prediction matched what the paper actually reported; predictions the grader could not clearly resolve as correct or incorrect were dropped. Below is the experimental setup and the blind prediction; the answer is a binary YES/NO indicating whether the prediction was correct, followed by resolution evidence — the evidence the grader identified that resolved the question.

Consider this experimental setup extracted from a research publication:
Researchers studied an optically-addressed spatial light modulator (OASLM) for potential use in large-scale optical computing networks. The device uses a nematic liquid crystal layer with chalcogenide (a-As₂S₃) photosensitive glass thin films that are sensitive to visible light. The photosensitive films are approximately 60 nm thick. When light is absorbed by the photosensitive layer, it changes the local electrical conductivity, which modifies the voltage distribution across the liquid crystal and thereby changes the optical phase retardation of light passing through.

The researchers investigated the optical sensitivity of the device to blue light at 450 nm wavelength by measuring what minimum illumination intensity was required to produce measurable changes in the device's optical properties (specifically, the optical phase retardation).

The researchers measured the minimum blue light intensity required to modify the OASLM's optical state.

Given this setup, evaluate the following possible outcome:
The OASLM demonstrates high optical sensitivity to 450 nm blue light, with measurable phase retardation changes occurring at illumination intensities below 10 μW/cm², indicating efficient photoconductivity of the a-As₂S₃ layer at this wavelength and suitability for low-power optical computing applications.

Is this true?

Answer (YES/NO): YES